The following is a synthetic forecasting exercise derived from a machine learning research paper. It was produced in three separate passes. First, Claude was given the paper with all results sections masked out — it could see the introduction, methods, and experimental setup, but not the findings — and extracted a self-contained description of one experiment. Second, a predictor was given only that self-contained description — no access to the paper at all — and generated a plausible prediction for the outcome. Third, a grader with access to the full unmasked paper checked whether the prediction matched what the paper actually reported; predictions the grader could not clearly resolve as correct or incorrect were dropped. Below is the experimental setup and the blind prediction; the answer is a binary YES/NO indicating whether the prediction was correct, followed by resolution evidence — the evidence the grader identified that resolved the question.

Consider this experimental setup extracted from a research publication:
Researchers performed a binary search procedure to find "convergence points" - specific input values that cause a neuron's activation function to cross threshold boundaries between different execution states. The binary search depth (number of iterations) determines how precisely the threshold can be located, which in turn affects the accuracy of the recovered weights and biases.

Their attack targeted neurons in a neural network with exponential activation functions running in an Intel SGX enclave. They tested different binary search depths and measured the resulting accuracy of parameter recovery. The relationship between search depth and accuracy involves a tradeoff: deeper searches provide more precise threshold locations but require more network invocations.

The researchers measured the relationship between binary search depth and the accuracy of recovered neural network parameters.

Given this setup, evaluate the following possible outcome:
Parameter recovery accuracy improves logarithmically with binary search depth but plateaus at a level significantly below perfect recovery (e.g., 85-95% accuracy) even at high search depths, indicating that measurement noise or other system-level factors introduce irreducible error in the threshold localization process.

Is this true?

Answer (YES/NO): NO